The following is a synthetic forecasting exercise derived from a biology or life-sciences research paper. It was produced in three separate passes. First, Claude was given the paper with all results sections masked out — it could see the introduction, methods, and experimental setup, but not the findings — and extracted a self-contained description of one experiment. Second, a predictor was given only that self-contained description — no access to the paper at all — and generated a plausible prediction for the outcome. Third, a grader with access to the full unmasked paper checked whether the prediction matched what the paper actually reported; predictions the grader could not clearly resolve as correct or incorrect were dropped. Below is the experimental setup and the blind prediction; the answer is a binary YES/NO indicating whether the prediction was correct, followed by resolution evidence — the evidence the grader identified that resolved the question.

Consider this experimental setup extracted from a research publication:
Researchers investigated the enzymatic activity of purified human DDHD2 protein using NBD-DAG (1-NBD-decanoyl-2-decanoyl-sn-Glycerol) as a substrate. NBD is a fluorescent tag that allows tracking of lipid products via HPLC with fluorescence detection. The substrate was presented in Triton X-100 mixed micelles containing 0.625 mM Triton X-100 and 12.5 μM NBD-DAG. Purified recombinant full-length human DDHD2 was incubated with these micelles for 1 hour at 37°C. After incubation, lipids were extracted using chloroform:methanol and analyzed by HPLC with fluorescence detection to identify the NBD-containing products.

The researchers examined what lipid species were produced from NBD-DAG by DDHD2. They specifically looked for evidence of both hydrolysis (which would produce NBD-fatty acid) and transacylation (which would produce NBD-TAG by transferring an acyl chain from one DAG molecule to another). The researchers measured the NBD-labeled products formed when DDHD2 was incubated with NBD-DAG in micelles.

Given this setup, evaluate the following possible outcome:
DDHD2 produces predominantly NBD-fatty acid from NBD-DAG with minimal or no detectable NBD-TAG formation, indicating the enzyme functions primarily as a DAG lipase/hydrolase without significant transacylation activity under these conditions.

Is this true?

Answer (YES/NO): NO